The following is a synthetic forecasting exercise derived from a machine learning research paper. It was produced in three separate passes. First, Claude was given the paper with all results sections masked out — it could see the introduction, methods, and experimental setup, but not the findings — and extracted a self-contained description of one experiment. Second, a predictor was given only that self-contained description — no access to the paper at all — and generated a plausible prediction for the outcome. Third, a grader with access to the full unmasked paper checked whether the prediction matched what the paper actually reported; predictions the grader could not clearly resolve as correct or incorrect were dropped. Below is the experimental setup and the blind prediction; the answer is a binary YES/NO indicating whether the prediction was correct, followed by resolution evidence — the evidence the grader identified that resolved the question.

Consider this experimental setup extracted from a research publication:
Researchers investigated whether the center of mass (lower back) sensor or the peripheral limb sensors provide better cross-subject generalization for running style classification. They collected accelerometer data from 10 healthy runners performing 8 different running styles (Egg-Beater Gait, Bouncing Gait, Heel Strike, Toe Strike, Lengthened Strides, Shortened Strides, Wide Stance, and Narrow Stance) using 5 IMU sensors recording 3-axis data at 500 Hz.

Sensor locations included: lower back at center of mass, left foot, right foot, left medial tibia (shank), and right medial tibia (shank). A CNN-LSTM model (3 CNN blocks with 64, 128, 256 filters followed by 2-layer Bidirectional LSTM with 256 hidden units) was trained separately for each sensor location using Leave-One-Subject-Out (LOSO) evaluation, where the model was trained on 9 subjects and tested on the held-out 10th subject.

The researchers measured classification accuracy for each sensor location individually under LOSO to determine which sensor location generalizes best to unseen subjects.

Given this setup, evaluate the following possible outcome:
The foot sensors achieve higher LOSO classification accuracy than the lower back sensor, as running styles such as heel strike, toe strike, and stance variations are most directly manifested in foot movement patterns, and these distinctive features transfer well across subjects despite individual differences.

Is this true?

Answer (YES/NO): YES